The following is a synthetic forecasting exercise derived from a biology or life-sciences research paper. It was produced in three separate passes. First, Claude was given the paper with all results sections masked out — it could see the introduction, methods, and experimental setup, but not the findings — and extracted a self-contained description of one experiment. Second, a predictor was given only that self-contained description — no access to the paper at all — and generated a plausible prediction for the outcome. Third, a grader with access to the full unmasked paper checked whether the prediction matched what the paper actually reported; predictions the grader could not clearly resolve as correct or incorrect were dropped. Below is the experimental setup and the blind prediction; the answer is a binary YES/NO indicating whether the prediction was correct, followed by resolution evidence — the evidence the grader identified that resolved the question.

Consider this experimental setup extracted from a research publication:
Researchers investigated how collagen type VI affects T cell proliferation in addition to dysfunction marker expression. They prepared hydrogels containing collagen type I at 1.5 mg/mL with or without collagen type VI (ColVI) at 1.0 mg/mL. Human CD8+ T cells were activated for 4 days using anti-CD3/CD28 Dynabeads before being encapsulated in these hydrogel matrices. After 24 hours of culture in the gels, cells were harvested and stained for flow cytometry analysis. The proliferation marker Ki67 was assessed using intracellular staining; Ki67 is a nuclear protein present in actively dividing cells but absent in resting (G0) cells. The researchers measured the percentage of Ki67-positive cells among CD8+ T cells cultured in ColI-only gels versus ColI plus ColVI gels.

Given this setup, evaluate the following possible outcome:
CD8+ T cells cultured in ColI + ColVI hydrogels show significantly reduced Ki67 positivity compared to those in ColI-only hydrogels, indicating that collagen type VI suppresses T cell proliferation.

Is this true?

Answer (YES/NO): YES